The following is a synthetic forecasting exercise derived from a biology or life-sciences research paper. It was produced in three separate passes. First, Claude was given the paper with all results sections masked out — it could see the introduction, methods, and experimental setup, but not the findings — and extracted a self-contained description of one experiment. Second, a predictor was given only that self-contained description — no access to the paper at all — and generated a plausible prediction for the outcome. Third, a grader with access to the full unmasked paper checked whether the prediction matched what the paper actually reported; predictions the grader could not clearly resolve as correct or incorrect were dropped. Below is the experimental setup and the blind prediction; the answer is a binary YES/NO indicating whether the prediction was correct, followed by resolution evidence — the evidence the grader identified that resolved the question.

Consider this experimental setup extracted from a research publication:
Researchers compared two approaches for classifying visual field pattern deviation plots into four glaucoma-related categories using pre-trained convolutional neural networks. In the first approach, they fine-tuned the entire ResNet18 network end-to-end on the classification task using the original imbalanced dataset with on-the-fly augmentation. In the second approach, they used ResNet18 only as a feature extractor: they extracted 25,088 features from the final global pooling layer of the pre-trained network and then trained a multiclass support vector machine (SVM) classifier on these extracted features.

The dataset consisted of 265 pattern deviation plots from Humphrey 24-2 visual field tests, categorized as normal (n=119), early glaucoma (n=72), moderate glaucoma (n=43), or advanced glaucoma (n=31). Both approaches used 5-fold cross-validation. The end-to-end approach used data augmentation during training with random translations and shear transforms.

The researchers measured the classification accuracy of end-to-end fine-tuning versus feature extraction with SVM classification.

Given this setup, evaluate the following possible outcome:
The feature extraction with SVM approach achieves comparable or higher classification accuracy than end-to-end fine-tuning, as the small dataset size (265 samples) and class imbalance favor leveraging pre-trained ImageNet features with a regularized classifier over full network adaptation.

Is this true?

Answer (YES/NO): YES